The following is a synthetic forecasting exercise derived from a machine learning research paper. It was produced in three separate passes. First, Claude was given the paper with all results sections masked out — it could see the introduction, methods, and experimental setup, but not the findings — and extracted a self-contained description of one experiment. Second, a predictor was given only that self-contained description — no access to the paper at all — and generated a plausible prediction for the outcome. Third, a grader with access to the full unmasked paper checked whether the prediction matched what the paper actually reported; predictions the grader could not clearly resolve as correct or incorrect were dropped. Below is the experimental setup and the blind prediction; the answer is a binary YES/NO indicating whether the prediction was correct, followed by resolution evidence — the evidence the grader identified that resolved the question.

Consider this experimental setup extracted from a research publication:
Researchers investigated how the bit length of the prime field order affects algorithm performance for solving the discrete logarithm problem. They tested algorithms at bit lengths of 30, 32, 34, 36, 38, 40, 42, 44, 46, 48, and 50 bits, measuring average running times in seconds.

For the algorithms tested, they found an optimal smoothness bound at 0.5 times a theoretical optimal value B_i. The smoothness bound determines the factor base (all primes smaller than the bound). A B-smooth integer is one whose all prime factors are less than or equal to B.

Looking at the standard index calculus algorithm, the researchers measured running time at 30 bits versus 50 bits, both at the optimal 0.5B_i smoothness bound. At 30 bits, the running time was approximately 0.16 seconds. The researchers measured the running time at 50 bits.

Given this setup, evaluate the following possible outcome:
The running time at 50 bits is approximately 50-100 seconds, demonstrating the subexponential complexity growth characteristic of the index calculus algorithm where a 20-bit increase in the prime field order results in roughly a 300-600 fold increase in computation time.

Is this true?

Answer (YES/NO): NO